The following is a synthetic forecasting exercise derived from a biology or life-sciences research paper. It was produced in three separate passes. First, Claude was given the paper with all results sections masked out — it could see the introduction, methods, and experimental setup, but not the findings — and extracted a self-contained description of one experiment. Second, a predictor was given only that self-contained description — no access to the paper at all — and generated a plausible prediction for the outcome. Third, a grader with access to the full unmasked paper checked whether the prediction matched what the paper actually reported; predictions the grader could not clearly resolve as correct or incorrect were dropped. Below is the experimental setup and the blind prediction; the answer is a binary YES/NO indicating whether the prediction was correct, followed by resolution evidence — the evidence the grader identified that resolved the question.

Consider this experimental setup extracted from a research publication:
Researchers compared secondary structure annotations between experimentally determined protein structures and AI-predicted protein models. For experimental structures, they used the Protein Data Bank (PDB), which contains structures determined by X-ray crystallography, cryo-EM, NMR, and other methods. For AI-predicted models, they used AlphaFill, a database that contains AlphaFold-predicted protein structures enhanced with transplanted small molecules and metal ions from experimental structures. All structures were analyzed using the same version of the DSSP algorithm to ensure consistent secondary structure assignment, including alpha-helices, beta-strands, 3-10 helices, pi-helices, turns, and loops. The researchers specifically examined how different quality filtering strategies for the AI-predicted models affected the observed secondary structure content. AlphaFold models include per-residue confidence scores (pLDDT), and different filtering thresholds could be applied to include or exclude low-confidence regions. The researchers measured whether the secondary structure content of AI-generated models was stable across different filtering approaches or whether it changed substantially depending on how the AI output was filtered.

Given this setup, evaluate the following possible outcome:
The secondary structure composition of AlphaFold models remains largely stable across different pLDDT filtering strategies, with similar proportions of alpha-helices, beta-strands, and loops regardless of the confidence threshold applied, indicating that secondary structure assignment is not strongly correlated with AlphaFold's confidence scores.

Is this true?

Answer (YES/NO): NO